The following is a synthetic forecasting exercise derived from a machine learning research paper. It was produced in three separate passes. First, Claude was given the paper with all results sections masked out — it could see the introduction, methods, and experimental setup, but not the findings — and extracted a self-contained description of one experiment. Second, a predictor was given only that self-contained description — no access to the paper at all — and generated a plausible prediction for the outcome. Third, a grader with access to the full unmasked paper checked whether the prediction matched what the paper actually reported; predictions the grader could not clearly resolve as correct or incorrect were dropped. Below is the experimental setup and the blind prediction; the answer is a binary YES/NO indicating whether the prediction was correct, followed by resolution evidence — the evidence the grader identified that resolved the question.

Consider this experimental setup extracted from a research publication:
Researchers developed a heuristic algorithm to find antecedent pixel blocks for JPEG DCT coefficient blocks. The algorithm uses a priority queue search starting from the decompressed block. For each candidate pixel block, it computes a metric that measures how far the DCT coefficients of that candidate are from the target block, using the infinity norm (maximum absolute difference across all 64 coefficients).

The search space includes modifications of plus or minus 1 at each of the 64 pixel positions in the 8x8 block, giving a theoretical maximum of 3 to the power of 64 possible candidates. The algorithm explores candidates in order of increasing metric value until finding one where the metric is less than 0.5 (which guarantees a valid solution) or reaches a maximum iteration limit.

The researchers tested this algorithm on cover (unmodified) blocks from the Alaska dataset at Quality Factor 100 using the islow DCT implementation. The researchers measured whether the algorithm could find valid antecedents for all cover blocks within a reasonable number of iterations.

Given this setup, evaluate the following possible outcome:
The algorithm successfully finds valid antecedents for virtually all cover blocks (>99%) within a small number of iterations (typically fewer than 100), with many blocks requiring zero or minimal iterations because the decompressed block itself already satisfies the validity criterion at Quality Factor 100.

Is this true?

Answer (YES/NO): NO